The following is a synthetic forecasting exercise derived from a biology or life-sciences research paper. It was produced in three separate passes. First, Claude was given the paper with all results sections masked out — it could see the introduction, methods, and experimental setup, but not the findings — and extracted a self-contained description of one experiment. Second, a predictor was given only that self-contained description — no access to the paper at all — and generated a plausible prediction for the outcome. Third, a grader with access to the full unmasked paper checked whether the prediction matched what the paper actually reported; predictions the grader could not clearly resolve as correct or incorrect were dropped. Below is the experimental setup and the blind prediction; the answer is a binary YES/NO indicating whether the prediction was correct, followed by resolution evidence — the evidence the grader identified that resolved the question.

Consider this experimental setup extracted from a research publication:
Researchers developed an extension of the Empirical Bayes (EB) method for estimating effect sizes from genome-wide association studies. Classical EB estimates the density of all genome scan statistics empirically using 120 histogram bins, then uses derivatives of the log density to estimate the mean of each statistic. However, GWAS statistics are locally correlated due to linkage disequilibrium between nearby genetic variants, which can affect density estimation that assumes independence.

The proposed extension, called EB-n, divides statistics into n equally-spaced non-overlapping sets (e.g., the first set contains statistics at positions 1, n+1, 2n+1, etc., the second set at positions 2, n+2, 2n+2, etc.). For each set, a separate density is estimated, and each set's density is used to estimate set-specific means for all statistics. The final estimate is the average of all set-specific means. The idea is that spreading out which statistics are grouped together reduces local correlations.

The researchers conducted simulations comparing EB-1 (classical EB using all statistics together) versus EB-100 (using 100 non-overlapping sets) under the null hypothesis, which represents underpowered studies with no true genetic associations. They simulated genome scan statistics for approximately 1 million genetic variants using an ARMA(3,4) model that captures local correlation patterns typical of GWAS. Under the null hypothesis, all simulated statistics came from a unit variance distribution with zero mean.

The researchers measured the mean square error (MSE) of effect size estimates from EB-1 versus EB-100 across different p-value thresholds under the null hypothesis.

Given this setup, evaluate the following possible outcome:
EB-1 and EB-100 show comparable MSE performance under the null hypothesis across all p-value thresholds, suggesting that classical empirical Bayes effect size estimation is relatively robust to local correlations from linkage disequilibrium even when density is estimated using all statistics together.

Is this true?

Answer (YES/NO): NO